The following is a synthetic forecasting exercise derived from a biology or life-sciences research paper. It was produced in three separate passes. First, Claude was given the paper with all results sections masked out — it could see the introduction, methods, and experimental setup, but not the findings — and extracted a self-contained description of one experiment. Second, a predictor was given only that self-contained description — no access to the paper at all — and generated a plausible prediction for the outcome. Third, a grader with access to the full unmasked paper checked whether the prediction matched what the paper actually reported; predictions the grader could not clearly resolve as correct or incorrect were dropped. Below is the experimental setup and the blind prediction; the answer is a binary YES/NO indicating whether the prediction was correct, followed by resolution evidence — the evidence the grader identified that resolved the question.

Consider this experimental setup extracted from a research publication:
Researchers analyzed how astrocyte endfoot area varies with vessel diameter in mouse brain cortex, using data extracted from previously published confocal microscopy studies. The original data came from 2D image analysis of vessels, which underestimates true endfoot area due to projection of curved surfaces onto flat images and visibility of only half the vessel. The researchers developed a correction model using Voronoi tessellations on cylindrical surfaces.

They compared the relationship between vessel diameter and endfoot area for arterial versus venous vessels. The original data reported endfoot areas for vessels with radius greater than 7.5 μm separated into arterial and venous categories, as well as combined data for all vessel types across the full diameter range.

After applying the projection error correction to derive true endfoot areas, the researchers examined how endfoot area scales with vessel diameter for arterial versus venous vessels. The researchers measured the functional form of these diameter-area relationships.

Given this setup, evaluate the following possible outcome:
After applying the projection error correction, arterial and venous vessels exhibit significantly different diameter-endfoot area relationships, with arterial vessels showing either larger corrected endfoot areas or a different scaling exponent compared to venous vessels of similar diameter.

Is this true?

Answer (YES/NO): YES